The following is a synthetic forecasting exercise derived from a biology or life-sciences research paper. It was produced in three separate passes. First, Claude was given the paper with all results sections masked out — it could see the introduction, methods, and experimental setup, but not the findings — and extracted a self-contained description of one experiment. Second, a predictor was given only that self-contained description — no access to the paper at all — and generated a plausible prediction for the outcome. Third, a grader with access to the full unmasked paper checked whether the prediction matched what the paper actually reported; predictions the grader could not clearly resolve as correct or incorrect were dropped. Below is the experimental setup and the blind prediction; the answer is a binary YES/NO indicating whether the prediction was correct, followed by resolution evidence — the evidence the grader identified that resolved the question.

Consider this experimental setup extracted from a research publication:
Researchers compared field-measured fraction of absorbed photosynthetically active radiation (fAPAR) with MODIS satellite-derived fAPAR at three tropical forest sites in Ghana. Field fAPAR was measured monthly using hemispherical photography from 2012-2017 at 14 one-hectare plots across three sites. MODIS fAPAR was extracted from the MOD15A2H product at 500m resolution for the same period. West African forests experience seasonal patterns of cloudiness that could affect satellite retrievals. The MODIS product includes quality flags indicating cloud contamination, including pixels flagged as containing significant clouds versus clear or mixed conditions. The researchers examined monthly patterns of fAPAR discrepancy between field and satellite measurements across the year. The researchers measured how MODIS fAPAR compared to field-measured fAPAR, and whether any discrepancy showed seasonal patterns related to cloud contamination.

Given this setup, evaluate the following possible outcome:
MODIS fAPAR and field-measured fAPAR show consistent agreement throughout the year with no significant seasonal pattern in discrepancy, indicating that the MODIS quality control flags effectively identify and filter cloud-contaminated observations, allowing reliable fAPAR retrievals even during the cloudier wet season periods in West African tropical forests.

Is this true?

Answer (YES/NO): NO